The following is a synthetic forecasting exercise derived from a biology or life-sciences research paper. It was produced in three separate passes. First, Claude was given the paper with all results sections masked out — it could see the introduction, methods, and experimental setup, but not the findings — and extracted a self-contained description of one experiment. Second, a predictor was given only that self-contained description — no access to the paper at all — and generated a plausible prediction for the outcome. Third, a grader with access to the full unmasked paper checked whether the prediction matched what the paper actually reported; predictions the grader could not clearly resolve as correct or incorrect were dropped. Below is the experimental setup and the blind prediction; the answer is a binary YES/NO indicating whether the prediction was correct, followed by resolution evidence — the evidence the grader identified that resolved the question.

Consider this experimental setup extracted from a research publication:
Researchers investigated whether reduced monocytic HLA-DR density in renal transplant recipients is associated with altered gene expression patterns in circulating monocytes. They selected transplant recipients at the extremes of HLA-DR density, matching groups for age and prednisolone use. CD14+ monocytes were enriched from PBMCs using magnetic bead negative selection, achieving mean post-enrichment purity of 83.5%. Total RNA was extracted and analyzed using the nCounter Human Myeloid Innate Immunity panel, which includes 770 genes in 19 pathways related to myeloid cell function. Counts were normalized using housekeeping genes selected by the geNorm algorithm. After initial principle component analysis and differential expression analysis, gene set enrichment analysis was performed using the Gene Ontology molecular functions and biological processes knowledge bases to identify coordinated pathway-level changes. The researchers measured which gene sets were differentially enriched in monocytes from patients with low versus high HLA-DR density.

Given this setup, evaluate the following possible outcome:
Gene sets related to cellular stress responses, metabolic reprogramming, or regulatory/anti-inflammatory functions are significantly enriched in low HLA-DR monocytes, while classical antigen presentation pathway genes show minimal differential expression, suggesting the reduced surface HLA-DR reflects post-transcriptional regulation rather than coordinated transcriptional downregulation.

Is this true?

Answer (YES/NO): NO